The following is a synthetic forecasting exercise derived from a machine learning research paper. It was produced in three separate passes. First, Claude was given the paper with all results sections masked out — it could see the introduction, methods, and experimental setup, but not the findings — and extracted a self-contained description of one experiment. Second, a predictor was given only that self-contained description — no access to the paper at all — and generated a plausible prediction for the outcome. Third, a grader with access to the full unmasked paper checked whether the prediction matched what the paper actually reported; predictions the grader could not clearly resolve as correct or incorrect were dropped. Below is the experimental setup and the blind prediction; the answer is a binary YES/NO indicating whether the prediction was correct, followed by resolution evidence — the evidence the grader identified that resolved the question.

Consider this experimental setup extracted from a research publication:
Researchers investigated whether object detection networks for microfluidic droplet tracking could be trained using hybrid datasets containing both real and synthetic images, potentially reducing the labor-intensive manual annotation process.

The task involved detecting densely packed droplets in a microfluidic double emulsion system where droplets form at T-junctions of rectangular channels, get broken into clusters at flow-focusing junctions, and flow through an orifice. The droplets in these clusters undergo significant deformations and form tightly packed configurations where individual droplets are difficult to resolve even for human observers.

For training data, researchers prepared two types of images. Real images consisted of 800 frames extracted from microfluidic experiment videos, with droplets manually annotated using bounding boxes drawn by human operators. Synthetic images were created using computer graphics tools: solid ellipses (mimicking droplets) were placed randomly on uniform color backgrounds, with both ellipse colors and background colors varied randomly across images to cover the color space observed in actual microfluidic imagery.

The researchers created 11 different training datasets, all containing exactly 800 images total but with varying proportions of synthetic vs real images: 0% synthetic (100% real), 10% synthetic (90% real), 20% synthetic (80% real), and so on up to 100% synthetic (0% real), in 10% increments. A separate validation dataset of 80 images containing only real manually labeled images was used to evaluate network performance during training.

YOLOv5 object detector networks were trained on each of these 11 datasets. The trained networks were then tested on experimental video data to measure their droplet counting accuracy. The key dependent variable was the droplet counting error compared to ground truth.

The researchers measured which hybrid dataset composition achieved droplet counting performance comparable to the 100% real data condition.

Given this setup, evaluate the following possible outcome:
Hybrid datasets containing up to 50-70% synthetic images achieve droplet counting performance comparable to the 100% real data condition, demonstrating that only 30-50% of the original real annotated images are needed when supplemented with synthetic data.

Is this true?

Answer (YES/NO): YES